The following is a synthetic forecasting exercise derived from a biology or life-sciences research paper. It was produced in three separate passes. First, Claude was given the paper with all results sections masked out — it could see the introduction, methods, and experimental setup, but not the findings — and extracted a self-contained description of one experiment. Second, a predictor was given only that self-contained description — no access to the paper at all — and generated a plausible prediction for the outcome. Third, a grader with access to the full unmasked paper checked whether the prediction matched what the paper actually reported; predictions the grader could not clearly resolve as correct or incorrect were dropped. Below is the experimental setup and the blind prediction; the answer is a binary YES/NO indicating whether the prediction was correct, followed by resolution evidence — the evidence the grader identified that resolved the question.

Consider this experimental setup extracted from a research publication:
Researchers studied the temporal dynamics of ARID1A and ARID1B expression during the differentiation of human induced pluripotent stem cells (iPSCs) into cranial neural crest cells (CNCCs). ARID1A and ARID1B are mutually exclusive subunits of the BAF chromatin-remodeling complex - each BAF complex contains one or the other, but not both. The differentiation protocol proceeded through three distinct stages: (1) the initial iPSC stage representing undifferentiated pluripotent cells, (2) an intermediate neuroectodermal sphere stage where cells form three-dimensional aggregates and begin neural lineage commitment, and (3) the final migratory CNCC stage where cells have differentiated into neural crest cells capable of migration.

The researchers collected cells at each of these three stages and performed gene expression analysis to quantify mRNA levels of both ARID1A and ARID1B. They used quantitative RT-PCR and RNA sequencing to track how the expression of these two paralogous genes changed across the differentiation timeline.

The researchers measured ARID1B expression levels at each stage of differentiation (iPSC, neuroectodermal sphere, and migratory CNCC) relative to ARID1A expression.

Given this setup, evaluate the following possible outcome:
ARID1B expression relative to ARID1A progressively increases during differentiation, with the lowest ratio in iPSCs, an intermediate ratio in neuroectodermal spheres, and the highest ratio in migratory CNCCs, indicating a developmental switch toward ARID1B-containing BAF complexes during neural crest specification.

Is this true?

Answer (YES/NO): NO